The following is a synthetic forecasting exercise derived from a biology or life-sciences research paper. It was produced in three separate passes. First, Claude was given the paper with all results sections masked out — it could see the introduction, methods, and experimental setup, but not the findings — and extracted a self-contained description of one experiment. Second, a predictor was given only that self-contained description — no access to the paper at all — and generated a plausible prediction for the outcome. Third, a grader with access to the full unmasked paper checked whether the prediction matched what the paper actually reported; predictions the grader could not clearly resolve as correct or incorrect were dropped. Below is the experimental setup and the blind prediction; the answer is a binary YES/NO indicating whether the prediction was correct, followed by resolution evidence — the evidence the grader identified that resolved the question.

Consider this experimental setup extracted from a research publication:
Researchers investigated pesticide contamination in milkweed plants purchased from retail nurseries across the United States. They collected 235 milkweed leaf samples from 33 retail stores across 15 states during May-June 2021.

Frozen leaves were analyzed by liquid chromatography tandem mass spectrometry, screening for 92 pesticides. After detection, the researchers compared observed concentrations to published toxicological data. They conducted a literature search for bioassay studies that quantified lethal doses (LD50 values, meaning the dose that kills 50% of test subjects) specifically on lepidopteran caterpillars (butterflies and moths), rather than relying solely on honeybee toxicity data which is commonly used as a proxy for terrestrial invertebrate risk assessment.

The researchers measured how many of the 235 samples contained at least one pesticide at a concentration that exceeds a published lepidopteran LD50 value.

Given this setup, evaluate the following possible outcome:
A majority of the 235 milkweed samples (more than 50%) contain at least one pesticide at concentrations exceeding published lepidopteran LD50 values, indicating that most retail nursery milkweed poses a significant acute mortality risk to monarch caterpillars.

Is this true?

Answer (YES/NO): NO